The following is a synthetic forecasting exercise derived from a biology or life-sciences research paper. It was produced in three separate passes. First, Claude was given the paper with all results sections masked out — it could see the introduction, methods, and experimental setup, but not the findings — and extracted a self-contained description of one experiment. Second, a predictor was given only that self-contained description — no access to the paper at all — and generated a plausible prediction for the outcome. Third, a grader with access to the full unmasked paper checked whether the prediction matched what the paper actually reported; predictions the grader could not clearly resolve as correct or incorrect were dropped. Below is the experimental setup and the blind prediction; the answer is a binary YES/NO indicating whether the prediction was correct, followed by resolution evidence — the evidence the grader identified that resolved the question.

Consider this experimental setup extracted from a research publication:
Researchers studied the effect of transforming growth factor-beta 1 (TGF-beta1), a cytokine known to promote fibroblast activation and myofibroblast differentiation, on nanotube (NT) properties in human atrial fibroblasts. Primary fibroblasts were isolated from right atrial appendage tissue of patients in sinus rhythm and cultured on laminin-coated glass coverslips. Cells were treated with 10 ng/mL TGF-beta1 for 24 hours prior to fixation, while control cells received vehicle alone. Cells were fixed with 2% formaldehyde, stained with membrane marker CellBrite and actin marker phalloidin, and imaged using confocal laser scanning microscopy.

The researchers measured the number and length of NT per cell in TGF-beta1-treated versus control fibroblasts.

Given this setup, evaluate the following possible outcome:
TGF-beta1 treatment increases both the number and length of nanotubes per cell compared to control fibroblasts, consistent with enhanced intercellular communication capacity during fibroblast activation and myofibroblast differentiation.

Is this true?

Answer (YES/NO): NO